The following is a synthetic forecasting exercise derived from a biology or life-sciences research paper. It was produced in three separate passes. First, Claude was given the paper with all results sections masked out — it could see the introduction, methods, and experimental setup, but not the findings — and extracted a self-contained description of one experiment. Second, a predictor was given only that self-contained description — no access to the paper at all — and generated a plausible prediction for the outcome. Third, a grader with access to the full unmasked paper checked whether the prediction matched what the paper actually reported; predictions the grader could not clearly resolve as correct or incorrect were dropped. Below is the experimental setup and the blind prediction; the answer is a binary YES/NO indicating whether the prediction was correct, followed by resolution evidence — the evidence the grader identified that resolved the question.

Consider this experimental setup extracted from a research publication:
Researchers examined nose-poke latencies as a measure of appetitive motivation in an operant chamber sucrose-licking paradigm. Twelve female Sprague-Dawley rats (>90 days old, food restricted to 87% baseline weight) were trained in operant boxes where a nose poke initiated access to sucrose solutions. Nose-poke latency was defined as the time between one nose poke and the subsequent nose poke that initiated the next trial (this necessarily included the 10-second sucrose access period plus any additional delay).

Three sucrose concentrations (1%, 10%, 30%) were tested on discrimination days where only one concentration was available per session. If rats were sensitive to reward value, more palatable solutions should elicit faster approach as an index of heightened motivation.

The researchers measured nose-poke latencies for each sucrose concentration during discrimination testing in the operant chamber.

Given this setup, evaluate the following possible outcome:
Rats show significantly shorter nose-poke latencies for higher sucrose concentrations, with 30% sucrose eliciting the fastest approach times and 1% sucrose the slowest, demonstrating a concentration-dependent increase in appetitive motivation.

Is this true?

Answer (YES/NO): NO